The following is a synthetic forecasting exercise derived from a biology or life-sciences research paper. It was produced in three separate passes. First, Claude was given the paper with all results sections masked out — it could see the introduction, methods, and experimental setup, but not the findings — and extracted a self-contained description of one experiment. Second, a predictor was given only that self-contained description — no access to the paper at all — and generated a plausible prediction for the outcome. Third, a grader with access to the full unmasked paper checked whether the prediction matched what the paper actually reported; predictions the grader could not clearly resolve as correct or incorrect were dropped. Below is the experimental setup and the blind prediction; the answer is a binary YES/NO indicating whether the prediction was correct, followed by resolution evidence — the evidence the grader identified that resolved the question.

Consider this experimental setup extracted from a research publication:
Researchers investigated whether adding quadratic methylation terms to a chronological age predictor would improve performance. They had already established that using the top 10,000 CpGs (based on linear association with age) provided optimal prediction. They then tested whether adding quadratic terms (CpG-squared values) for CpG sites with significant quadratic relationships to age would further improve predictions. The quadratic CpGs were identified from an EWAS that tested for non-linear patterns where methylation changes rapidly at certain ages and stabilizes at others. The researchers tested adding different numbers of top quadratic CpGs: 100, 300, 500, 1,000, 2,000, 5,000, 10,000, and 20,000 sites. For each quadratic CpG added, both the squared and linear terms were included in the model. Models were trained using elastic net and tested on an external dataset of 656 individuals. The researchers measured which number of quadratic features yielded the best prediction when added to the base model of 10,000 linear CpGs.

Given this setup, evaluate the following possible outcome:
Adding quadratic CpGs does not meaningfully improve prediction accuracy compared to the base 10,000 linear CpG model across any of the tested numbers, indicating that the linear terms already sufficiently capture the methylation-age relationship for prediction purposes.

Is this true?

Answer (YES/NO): NO